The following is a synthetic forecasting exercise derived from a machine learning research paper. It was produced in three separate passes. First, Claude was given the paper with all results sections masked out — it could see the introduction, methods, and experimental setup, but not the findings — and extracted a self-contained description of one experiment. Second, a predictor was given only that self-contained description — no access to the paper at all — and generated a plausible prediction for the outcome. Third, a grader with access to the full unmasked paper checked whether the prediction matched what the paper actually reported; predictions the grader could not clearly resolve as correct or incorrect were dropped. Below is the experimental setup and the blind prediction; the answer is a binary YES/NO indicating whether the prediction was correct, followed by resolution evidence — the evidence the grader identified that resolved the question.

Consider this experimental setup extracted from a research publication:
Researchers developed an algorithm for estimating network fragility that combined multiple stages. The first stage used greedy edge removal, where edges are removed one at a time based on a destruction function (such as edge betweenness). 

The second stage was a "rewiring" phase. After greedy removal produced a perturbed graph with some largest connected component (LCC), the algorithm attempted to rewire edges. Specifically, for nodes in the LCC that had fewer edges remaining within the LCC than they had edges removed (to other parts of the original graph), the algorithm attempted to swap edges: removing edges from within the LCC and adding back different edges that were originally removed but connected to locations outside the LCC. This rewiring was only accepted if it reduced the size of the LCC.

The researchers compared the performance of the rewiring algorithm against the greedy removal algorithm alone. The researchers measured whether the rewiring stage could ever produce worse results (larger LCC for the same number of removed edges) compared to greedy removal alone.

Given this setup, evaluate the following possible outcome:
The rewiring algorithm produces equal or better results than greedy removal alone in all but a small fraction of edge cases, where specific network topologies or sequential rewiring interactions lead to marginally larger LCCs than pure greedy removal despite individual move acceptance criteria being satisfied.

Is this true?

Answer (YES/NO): NO